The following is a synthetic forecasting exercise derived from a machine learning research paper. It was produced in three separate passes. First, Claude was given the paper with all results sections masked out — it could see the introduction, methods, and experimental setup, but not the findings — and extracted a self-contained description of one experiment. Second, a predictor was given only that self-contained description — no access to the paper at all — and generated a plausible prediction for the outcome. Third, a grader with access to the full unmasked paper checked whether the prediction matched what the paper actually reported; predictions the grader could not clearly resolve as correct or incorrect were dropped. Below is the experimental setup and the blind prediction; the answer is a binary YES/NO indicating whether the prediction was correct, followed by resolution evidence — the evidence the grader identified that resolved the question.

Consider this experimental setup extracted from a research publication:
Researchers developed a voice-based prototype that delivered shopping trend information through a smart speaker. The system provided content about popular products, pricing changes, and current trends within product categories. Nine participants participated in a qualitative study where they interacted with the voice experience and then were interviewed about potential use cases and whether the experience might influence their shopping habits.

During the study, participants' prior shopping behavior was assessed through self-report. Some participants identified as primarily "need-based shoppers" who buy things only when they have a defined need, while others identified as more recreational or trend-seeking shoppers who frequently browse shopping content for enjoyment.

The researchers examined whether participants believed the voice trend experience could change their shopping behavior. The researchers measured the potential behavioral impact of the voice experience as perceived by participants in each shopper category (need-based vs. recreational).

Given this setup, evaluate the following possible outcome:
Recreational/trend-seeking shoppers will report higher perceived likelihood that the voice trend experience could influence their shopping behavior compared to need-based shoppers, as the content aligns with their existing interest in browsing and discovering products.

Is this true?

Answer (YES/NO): YES